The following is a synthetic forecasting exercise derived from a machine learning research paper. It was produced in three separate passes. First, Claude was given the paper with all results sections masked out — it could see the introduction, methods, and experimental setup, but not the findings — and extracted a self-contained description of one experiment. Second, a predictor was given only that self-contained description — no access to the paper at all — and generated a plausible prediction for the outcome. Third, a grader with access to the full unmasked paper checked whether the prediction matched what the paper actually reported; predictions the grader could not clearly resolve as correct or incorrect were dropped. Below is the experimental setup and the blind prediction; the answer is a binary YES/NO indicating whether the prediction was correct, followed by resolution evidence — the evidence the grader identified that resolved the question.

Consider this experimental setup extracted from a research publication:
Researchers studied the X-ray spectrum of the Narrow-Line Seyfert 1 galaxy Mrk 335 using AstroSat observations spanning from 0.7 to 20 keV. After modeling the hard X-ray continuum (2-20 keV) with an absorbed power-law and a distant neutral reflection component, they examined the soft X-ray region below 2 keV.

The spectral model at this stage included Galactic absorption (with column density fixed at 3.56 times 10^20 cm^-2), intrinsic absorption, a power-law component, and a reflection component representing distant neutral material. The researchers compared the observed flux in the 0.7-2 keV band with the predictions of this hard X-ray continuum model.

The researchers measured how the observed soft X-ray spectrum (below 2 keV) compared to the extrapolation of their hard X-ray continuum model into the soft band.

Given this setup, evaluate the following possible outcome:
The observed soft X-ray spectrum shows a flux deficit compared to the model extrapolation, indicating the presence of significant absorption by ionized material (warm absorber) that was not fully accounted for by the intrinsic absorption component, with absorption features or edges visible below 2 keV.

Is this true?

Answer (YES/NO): NO